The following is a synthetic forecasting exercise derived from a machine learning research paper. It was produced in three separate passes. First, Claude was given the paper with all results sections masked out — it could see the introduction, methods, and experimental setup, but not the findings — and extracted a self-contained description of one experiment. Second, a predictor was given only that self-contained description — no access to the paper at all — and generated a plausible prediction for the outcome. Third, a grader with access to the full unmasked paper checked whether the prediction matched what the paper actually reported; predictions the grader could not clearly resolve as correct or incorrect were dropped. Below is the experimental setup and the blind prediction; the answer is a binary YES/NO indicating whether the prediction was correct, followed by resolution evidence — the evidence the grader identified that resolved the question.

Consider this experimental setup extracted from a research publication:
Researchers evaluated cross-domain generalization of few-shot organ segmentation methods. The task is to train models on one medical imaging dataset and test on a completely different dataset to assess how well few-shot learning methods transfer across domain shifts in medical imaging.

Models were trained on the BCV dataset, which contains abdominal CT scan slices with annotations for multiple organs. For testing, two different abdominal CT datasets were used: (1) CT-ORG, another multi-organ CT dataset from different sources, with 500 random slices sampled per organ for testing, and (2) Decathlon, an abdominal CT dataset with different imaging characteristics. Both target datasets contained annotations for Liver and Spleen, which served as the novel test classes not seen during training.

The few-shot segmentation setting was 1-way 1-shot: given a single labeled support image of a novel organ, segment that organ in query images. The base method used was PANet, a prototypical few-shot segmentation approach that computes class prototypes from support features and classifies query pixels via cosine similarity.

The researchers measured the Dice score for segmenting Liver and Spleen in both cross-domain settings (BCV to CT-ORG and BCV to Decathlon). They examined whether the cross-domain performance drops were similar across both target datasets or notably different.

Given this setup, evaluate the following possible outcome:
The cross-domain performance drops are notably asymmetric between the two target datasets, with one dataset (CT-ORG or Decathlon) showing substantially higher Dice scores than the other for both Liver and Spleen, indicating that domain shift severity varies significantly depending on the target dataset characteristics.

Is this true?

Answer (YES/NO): NO